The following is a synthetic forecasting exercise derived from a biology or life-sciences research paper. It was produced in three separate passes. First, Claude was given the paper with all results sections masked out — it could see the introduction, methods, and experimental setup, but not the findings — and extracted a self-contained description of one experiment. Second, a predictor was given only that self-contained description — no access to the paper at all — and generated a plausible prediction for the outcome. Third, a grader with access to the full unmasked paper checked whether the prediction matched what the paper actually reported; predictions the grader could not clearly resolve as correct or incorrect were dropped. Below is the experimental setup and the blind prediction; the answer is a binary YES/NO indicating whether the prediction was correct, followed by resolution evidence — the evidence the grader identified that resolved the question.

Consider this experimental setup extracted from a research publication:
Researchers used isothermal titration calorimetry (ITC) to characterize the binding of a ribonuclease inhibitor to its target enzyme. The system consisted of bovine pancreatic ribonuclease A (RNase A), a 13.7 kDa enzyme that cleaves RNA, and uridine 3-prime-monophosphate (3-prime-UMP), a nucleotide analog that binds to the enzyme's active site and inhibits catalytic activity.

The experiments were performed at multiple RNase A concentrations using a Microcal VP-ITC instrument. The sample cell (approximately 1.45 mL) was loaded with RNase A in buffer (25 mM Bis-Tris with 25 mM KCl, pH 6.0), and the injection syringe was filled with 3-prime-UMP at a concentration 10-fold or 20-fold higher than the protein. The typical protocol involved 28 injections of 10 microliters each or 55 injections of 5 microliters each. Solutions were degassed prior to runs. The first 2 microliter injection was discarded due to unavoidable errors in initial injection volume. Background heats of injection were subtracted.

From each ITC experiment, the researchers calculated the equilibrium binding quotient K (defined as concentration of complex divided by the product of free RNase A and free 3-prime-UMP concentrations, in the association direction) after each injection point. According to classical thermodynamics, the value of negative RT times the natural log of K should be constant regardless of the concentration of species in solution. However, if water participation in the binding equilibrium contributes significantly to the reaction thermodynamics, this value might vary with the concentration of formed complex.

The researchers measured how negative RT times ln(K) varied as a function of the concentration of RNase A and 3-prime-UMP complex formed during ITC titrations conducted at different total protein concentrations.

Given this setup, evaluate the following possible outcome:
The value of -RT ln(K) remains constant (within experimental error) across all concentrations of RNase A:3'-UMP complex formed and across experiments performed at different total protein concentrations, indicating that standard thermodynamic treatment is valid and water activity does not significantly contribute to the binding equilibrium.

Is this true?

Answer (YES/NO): NO